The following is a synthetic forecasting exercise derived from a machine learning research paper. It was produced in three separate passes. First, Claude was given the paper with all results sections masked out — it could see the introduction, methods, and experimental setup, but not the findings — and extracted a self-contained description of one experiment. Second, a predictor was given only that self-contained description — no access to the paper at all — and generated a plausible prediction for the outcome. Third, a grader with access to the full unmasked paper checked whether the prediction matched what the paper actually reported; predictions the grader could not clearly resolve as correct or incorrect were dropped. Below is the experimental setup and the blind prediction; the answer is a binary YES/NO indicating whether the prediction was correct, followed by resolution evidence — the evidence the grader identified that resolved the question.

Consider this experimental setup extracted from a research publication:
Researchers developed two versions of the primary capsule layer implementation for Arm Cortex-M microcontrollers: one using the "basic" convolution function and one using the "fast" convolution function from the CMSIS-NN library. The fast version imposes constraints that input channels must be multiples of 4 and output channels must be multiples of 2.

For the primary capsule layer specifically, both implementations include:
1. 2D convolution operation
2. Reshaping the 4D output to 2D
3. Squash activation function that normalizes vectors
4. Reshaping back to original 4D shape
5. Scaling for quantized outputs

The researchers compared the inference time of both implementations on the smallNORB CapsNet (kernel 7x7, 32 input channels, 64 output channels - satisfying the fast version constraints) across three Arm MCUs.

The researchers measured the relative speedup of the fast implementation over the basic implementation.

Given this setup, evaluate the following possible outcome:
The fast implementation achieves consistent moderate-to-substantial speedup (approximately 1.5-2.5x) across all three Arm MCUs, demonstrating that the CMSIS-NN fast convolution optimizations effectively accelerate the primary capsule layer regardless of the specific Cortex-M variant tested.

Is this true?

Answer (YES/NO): NO